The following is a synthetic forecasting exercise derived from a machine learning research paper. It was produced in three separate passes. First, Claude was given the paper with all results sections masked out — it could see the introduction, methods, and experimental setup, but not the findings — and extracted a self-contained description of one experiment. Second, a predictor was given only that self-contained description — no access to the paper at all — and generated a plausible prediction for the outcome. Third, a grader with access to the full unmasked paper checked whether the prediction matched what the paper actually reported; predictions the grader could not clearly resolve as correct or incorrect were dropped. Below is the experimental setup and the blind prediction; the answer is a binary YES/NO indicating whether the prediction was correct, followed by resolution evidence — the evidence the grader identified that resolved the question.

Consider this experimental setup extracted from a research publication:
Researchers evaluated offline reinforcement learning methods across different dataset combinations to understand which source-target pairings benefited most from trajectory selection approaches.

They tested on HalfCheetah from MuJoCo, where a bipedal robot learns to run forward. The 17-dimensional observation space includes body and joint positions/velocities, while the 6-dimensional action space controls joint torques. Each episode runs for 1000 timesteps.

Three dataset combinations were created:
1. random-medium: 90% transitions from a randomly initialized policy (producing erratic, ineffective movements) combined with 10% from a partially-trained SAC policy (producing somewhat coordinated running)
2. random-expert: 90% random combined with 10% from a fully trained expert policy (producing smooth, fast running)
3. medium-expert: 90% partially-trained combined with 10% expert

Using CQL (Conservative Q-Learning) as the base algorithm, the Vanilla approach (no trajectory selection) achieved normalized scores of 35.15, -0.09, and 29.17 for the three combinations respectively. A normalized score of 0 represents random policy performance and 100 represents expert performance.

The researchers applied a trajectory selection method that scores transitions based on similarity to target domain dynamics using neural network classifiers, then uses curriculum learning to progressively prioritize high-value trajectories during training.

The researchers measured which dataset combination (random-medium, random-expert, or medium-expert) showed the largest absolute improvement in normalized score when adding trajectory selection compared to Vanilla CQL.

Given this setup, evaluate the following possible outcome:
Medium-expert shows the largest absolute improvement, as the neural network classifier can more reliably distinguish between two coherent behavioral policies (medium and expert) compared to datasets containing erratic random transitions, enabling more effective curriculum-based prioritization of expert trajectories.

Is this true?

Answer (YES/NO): YES